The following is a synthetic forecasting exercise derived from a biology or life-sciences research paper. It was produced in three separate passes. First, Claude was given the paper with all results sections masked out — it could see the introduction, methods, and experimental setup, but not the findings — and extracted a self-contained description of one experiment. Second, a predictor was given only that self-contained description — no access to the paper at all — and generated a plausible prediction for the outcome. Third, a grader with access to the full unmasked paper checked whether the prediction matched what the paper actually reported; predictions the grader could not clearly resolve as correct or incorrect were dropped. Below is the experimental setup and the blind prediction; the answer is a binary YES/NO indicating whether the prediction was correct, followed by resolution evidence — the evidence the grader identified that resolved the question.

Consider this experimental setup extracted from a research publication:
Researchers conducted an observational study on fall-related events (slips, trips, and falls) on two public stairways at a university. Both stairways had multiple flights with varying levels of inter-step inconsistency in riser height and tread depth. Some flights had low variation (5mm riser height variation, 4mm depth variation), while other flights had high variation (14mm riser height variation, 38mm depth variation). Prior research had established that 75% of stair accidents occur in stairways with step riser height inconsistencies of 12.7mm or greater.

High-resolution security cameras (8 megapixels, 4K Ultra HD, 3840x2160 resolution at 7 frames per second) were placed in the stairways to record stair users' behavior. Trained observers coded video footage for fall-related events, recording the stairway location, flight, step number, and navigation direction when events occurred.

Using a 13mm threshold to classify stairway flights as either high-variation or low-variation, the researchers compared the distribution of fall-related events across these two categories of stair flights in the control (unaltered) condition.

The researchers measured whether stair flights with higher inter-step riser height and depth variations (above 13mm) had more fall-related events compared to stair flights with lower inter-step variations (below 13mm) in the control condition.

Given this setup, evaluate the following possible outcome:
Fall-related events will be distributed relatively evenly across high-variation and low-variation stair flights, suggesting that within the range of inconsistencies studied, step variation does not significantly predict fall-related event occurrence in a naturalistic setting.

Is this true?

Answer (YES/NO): NO